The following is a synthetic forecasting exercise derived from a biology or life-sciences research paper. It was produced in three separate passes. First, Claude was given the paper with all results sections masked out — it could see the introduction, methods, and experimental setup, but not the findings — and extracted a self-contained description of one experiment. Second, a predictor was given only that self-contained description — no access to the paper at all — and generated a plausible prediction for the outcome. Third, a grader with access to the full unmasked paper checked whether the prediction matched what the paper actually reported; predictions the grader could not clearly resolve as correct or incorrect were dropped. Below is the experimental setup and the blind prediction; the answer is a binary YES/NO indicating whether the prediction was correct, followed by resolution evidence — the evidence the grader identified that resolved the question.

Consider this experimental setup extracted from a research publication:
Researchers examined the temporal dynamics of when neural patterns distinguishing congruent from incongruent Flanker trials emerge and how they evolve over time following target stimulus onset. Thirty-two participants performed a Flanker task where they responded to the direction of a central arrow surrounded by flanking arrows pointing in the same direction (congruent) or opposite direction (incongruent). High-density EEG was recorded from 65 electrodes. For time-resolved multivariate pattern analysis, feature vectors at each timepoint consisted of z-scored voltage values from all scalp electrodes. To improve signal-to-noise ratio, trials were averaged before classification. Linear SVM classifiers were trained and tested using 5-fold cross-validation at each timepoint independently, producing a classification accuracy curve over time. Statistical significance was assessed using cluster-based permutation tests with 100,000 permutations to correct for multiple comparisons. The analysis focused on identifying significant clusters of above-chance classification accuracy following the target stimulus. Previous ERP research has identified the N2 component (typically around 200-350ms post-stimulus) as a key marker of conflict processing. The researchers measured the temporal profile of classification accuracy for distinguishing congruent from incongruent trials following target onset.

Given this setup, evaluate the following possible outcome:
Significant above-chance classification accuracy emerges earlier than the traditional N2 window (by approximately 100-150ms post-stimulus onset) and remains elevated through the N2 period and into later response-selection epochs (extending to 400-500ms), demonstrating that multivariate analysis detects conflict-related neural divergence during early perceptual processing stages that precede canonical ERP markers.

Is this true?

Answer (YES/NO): NO